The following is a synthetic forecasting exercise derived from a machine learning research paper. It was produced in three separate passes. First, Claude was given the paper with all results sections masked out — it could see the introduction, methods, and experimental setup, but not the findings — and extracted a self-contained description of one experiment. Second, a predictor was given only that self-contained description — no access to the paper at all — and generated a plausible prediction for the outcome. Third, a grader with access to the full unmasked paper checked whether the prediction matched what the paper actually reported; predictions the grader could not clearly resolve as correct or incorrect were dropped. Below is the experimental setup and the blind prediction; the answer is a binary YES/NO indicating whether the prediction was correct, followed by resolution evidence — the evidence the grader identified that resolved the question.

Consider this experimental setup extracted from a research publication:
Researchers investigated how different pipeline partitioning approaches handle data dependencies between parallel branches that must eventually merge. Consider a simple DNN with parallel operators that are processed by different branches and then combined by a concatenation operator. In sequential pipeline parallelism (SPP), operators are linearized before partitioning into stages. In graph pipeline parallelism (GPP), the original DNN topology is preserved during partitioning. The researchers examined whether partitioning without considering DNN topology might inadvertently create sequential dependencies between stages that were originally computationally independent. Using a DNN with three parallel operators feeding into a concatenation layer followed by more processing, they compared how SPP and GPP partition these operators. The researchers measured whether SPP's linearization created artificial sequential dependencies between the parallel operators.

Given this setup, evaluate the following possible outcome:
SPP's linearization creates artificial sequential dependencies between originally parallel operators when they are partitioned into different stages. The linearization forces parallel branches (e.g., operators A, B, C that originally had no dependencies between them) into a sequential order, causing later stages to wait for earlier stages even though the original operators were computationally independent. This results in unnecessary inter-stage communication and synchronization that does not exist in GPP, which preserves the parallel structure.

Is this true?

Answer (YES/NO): YES